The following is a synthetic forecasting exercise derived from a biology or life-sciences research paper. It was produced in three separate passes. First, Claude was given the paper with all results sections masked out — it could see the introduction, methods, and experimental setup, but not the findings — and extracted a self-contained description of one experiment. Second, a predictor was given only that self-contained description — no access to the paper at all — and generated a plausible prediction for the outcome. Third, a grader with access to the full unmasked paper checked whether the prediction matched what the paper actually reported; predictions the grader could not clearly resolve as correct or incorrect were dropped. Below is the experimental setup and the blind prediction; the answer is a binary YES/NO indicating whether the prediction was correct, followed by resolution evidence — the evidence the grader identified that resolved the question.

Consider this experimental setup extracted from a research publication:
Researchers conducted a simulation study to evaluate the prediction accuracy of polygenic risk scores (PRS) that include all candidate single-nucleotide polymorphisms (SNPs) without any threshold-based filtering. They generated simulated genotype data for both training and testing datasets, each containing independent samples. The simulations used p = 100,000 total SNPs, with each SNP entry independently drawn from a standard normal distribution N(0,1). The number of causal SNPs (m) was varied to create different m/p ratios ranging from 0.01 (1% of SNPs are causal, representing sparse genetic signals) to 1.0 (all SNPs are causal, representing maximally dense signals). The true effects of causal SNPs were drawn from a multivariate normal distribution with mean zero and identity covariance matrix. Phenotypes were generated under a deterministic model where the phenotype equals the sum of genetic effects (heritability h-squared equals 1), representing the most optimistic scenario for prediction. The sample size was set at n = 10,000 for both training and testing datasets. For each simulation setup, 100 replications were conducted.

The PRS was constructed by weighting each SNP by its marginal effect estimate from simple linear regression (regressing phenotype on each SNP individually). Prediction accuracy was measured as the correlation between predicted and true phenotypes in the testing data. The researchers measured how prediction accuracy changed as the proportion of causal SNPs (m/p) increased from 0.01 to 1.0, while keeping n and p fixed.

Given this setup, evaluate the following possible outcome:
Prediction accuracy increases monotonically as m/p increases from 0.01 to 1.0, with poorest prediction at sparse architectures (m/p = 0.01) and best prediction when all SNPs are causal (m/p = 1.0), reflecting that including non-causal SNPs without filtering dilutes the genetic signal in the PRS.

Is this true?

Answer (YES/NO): NO